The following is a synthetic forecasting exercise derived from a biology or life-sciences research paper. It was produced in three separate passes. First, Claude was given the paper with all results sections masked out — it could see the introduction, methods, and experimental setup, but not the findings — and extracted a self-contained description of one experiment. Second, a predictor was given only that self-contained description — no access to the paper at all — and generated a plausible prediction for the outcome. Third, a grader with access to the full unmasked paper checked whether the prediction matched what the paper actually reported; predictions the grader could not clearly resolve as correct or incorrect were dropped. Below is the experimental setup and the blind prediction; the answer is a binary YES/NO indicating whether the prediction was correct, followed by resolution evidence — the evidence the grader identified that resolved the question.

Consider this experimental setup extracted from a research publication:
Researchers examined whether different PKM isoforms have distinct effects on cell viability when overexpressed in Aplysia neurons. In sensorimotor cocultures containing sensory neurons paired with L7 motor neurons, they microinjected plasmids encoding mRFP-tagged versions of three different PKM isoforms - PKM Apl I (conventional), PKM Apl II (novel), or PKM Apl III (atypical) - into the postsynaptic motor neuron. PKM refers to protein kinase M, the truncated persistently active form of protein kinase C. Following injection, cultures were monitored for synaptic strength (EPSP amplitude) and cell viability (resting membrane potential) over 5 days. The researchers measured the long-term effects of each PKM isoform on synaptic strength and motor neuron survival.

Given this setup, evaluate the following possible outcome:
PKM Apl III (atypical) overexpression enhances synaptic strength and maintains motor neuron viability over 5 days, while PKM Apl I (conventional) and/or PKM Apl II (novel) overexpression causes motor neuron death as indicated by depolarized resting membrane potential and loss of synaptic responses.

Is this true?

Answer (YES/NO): YES